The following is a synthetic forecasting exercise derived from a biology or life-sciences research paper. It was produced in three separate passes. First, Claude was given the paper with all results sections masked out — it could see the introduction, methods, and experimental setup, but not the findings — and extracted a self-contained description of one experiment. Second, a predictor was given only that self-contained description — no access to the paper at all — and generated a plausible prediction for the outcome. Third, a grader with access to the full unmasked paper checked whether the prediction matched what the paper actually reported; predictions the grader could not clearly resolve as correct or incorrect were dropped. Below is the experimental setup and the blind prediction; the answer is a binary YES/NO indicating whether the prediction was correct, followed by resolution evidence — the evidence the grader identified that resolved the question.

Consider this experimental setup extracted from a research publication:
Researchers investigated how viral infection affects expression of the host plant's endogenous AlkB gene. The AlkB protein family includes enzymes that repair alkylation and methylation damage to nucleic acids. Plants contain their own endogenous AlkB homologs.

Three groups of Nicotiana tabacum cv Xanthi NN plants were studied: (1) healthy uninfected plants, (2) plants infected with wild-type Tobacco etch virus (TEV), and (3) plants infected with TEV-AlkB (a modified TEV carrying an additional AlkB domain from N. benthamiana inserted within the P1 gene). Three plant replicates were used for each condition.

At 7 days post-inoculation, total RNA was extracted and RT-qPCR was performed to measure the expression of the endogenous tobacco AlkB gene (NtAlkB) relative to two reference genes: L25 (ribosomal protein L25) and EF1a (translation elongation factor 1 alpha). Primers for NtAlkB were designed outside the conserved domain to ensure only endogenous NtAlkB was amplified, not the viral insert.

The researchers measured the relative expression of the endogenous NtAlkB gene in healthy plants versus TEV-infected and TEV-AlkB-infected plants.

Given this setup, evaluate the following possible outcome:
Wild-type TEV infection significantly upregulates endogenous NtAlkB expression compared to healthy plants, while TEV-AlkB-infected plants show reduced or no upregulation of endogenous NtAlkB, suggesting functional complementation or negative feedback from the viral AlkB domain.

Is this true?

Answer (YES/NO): NO